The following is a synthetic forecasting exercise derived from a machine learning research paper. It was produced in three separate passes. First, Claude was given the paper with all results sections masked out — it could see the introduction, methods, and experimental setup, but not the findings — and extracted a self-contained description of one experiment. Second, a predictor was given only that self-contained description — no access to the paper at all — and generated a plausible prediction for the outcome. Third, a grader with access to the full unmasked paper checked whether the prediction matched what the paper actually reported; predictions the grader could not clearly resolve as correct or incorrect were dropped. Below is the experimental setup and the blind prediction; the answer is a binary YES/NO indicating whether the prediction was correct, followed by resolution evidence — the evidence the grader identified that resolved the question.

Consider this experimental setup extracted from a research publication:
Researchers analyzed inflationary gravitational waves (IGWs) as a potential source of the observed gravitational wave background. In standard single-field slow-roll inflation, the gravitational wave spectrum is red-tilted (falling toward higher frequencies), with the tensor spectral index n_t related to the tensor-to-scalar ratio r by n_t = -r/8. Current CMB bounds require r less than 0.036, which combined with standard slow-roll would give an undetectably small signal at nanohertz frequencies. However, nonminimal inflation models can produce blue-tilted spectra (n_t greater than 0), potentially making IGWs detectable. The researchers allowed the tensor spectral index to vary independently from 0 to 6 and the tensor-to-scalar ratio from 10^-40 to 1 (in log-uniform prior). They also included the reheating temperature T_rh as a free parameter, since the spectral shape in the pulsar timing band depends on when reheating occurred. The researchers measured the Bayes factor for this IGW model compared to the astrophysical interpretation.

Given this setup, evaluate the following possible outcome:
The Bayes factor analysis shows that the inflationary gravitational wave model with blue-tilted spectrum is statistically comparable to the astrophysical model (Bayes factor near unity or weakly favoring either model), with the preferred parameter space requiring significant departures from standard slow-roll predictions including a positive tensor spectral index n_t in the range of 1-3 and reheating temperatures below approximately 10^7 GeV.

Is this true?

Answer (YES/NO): NO